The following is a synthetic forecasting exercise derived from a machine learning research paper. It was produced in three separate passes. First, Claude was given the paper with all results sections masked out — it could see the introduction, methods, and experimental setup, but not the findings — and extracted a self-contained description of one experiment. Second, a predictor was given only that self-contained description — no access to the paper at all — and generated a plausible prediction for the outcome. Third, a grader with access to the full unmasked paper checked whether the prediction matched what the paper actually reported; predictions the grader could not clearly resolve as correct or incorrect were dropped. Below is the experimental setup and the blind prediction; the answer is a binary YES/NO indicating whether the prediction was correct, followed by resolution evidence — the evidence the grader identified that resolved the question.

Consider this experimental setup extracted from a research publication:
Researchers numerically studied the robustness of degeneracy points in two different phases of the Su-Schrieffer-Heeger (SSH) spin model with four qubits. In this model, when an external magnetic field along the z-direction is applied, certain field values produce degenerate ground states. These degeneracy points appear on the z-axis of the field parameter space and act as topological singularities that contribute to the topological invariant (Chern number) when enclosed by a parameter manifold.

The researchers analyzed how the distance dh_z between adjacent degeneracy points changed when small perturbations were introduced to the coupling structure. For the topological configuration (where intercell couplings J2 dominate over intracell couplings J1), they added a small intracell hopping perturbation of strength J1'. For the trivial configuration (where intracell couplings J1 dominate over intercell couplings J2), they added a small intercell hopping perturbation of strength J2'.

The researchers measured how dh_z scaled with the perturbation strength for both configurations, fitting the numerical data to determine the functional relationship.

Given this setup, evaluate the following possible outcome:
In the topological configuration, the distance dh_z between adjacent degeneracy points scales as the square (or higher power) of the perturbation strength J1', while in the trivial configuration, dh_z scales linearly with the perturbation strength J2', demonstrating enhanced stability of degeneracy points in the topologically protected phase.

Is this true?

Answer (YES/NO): NO